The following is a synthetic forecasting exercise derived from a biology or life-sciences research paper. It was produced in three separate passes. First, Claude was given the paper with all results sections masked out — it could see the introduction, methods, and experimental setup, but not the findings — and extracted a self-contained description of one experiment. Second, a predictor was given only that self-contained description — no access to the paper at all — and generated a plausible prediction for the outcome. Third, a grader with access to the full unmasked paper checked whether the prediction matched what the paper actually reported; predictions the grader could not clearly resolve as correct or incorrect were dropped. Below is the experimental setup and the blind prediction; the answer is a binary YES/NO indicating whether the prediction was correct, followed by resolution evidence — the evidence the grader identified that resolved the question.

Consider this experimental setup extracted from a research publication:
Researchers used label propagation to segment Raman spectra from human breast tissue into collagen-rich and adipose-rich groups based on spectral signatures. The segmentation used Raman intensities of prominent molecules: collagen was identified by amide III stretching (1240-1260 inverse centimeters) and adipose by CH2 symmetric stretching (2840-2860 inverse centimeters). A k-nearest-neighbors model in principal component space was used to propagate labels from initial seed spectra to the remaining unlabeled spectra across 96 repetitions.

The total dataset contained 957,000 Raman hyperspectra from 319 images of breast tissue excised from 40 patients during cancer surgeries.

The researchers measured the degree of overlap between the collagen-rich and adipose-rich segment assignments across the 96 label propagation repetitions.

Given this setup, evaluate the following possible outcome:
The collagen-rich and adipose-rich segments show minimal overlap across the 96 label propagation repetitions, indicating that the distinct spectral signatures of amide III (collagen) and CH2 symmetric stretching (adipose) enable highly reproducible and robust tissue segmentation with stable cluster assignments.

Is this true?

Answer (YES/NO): YES